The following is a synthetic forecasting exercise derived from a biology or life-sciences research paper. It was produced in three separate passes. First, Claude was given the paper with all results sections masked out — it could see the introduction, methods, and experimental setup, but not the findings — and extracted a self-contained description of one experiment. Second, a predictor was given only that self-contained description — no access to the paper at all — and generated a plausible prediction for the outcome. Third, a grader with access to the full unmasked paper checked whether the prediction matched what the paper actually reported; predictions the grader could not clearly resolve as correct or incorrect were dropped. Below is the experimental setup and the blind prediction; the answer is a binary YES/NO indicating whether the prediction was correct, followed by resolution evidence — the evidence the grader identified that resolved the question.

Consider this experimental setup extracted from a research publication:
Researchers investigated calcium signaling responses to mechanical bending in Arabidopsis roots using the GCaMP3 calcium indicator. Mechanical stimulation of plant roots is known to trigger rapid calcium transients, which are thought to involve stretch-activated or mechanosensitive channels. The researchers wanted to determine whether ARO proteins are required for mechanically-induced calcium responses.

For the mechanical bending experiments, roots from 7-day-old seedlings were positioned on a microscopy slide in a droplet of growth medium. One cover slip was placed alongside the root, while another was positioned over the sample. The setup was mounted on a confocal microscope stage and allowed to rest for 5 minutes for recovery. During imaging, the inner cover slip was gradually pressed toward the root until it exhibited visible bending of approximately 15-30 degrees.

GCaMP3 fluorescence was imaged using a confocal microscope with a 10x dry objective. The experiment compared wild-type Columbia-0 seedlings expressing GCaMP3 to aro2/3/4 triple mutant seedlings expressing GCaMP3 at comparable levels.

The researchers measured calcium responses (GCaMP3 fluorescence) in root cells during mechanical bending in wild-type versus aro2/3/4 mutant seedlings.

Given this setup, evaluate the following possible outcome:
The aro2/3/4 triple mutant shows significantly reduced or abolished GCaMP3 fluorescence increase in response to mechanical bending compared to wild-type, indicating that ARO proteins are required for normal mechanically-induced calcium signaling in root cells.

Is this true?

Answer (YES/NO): NO